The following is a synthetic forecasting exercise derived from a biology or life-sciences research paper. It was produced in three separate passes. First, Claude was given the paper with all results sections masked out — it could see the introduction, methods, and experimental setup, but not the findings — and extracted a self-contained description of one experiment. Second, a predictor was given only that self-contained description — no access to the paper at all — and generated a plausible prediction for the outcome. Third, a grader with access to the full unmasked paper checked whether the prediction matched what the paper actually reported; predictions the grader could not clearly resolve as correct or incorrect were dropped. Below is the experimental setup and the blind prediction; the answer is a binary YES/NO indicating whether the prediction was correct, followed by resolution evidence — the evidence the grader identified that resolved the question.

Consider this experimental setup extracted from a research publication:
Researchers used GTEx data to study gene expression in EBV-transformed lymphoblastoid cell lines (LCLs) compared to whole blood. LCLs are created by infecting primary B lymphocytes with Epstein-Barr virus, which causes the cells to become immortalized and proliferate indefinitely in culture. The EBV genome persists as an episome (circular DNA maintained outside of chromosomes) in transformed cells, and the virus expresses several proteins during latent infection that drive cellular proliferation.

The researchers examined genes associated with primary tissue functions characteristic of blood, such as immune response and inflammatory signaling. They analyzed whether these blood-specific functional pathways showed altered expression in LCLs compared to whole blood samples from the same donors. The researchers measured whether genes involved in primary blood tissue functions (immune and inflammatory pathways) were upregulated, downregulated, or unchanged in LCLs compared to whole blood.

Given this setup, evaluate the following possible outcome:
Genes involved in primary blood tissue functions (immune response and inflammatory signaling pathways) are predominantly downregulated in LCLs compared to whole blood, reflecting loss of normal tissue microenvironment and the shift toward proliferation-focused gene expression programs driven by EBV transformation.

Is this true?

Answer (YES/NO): YES